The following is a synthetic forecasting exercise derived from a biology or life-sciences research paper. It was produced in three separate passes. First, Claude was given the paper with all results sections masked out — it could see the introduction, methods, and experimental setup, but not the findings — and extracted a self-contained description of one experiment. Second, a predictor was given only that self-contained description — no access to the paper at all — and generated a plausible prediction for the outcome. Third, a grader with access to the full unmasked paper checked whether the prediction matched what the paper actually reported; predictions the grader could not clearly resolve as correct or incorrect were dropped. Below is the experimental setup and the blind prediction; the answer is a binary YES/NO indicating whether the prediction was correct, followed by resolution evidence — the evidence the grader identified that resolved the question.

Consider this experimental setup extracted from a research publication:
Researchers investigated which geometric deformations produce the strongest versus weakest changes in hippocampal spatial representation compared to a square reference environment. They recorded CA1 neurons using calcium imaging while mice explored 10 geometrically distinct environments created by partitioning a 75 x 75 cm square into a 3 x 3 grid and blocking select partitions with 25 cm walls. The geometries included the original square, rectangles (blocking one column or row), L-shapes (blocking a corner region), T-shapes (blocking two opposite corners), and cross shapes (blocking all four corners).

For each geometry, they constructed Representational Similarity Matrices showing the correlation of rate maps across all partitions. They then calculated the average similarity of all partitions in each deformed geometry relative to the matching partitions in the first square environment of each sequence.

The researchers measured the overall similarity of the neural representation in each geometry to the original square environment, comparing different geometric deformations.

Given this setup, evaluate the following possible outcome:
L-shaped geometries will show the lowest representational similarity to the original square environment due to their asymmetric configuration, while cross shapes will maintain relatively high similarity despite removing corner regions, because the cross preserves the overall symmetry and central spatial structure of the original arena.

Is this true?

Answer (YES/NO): NO